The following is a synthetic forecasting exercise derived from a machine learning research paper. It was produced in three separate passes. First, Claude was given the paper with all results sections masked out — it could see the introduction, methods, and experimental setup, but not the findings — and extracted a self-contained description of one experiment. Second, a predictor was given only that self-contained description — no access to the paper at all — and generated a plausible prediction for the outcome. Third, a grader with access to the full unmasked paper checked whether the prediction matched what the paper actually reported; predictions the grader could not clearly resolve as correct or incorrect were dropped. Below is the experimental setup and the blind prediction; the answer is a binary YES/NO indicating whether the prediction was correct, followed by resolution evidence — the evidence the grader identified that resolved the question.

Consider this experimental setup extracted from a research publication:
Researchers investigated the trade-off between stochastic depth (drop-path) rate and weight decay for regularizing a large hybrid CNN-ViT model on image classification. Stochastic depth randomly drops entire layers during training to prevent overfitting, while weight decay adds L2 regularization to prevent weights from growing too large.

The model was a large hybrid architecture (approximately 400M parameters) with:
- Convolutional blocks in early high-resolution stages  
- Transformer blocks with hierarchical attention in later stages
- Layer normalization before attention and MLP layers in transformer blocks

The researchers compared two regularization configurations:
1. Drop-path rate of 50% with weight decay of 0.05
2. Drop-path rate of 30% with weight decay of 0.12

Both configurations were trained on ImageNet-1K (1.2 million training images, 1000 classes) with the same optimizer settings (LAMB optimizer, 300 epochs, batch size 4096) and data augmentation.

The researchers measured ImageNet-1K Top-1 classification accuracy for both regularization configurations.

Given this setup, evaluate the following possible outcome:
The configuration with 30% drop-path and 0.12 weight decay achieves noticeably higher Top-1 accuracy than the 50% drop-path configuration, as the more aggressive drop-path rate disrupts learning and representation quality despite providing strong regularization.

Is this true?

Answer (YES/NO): YES